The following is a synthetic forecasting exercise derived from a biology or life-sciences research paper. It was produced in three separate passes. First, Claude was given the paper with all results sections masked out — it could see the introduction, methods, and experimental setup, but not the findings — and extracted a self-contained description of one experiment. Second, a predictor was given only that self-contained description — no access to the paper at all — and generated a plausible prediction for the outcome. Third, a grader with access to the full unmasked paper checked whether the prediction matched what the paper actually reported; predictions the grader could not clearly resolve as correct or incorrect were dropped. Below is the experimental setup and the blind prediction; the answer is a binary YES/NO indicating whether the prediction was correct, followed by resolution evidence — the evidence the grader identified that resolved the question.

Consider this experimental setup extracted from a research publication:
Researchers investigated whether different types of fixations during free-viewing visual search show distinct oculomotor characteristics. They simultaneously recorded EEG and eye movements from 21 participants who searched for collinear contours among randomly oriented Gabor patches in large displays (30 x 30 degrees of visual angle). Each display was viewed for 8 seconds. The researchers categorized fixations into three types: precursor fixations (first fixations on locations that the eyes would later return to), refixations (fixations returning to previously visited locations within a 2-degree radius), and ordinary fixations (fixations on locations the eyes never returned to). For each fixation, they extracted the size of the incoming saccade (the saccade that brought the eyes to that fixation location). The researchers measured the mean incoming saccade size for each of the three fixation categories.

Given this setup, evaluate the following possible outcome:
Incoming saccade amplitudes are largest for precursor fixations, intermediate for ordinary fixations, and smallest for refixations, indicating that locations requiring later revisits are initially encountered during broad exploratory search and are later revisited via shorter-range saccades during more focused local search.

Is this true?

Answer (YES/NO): YES